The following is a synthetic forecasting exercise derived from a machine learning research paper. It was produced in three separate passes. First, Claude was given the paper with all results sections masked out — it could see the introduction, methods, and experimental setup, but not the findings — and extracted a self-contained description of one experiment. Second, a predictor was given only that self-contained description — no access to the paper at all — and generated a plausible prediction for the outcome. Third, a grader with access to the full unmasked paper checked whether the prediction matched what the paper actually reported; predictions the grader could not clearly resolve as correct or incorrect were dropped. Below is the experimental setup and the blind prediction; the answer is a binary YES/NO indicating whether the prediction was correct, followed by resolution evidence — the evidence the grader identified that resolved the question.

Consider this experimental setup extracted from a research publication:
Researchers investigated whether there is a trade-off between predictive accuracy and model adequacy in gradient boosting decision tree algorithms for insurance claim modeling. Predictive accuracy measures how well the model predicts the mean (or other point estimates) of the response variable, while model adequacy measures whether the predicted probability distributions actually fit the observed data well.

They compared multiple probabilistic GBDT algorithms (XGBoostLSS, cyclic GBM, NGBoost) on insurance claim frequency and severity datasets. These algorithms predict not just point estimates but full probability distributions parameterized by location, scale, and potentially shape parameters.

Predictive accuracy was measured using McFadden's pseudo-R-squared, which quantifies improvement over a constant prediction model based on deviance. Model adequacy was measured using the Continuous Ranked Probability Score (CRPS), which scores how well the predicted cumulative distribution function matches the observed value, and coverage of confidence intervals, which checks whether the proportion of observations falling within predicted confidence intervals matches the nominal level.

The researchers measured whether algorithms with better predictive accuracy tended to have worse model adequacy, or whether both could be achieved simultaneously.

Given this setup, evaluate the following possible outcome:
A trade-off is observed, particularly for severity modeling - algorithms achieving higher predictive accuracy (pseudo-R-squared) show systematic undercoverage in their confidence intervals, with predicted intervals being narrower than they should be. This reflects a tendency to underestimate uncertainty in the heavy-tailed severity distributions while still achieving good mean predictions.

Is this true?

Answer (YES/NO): NO